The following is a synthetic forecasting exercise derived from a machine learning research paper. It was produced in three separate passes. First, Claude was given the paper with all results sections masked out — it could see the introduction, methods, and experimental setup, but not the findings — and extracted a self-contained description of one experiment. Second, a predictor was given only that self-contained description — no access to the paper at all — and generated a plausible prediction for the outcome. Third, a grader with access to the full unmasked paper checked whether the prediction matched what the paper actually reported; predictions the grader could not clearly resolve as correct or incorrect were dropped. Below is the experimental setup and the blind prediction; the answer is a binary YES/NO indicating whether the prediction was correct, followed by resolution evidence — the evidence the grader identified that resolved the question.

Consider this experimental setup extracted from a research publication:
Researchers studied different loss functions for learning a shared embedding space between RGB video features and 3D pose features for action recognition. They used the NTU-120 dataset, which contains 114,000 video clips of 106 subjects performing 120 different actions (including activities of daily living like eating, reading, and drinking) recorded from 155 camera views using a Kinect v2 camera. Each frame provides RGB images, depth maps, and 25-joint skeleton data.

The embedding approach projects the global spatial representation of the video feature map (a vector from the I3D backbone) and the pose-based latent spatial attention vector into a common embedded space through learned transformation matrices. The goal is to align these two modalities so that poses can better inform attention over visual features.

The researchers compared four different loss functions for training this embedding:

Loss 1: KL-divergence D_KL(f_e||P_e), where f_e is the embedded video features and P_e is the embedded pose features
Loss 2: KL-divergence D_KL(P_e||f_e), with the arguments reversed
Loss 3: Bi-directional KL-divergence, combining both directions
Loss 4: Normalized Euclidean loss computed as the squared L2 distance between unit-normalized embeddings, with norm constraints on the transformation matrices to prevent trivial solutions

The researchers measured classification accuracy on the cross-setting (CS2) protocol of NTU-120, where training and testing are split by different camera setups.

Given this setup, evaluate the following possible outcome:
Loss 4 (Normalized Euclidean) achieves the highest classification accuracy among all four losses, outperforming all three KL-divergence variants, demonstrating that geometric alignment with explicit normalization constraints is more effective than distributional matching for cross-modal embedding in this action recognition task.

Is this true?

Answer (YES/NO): YES